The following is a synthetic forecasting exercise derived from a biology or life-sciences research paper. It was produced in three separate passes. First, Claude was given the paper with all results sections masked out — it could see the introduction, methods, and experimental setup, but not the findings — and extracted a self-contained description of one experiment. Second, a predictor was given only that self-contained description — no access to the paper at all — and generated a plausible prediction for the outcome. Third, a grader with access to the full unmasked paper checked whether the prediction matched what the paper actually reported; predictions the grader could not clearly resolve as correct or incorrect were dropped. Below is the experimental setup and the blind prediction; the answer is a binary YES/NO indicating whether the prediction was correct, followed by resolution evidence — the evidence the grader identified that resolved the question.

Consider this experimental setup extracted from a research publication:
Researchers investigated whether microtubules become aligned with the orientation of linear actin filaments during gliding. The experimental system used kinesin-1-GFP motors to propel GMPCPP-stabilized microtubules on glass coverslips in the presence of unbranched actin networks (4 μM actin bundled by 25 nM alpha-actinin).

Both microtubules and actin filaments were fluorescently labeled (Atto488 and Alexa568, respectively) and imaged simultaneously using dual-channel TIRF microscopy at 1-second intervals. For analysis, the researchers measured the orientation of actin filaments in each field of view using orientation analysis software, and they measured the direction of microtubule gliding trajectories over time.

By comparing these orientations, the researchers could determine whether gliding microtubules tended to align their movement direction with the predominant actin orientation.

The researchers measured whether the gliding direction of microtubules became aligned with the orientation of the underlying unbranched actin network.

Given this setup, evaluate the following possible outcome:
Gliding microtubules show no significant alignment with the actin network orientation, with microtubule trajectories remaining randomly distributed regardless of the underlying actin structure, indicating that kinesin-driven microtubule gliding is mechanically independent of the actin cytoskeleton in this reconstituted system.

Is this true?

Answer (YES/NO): NO